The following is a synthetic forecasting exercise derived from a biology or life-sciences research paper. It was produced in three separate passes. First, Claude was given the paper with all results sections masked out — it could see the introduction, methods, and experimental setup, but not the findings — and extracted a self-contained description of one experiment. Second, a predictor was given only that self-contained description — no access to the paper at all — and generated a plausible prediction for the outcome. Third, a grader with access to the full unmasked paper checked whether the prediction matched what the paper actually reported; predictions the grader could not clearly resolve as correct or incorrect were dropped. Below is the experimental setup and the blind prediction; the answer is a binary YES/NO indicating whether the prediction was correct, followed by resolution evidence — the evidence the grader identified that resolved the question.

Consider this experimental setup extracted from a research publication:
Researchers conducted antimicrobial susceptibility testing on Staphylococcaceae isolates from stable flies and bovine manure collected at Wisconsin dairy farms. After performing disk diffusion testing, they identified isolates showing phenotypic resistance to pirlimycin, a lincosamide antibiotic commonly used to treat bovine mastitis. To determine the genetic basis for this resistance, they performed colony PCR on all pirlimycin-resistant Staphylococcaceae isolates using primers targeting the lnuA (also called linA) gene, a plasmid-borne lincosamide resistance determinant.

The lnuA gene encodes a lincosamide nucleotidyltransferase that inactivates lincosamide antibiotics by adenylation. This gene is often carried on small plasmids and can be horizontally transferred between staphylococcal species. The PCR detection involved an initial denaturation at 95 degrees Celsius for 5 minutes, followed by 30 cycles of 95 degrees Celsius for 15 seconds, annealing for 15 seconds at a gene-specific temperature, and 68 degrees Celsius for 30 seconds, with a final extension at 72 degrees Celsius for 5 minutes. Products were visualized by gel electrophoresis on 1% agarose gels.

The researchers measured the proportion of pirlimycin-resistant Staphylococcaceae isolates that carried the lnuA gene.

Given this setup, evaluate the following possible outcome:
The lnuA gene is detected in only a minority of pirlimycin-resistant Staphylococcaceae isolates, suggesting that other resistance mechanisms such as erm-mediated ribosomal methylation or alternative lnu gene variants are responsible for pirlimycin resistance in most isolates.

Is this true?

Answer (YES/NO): NO